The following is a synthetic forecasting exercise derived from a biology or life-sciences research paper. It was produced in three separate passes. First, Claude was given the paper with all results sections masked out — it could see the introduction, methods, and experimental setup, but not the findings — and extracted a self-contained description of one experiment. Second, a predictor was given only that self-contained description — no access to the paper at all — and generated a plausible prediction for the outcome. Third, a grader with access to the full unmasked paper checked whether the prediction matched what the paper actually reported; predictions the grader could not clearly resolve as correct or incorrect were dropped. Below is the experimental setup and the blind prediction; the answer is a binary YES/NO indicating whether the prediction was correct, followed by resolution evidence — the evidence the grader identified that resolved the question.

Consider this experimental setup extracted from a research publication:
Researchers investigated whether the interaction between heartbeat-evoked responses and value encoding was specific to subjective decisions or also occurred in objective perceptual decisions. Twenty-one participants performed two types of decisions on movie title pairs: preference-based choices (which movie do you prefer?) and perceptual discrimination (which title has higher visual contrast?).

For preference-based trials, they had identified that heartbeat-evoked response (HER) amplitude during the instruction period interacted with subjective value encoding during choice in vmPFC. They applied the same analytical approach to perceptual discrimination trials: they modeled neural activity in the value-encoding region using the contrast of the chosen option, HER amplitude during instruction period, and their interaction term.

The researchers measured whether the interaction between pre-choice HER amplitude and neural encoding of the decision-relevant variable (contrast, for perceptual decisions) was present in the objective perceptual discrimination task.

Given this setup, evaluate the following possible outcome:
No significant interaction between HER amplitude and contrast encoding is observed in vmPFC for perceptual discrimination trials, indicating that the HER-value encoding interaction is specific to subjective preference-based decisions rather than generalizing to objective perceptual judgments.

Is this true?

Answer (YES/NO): YES